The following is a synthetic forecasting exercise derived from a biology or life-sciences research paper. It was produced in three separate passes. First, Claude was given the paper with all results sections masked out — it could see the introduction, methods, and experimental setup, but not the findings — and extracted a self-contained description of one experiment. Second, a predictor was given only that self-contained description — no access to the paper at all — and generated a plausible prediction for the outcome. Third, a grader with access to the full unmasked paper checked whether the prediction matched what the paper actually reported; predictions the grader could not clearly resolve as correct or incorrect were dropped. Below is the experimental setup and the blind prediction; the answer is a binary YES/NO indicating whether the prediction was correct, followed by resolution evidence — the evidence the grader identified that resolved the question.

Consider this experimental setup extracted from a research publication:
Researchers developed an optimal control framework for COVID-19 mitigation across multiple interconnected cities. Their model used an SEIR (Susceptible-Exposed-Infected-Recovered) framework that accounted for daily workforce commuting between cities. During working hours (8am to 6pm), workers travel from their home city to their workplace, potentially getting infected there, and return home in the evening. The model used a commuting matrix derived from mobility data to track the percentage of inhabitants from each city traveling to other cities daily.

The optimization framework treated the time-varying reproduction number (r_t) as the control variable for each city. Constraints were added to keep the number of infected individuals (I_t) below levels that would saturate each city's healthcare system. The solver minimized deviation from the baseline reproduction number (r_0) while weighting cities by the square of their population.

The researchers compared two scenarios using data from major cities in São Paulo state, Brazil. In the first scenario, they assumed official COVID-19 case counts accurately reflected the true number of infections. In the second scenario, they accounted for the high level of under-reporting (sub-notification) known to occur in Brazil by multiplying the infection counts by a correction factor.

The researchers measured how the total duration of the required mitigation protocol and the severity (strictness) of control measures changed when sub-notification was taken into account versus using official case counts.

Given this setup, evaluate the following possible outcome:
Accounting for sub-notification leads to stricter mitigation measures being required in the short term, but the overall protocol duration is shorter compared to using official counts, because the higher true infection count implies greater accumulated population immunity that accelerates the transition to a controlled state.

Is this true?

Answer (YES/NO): NO